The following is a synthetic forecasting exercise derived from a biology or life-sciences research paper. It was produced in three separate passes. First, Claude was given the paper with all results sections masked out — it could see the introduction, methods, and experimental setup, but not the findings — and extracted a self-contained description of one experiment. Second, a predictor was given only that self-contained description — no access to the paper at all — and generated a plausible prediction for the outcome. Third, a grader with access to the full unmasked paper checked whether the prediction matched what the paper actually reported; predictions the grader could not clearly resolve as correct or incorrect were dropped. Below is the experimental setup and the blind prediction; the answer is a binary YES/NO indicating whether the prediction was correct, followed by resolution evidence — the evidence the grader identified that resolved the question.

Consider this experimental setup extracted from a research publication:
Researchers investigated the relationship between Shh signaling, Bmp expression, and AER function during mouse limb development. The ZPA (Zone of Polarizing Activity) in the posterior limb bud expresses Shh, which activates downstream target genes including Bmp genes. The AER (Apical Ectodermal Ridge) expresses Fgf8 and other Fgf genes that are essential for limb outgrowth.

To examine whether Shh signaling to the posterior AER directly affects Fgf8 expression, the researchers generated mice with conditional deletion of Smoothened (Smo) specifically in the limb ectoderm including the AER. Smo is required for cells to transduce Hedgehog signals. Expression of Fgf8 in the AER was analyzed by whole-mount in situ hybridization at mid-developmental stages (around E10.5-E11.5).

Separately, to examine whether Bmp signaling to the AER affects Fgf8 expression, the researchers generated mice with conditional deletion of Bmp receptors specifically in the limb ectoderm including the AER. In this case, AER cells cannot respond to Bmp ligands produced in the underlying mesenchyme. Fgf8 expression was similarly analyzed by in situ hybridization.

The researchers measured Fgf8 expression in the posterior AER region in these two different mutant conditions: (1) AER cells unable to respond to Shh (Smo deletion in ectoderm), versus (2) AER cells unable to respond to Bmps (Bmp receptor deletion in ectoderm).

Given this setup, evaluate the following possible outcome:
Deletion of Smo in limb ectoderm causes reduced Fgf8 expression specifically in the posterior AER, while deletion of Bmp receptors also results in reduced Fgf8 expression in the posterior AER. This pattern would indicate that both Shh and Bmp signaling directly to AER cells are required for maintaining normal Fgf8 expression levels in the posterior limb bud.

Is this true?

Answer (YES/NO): NO